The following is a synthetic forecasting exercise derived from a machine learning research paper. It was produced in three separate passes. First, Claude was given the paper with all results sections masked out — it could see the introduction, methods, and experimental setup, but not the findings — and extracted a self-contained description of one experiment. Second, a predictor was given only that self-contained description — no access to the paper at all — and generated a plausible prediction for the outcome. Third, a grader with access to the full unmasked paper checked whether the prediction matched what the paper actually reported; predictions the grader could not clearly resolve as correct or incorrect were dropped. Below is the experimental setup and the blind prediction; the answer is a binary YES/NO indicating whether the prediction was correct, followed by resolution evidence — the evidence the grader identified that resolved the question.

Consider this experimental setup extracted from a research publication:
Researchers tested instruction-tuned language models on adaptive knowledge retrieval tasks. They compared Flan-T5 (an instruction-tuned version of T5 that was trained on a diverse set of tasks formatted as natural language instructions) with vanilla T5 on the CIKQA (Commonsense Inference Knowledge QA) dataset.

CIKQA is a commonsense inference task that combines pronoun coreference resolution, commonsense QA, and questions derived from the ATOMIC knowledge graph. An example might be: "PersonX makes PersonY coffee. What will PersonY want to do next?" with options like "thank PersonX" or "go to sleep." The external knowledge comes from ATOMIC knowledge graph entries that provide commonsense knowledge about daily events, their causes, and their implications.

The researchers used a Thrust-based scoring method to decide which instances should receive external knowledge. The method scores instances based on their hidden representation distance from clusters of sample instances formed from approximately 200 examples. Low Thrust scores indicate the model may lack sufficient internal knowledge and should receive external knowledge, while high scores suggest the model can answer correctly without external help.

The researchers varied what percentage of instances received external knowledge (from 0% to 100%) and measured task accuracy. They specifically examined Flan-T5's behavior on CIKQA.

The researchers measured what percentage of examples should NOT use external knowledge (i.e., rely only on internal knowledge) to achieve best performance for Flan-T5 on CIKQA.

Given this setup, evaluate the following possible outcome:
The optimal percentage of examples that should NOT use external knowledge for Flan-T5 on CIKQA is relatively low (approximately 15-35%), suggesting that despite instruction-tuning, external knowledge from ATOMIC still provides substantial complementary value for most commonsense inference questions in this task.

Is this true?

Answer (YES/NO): NO